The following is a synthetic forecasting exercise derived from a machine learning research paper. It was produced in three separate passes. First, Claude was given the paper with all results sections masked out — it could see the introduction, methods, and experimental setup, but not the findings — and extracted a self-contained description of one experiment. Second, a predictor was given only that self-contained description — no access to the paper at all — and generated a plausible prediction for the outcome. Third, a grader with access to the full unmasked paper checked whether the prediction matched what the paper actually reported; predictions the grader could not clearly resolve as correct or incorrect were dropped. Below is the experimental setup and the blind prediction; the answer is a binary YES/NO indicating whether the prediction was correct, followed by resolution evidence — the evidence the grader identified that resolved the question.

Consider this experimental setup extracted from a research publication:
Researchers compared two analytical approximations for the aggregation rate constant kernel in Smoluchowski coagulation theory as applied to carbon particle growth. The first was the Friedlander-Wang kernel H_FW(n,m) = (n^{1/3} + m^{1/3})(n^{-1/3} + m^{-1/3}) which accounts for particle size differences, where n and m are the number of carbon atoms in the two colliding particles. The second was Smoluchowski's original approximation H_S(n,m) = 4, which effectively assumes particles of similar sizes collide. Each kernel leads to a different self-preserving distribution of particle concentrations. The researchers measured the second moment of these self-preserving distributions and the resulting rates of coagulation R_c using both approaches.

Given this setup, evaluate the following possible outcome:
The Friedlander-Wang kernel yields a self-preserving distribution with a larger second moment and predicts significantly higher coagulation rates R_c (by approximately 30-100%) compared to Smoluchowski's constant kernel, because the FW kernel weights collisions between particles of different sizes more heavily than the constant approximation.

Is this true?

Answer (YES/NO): NO